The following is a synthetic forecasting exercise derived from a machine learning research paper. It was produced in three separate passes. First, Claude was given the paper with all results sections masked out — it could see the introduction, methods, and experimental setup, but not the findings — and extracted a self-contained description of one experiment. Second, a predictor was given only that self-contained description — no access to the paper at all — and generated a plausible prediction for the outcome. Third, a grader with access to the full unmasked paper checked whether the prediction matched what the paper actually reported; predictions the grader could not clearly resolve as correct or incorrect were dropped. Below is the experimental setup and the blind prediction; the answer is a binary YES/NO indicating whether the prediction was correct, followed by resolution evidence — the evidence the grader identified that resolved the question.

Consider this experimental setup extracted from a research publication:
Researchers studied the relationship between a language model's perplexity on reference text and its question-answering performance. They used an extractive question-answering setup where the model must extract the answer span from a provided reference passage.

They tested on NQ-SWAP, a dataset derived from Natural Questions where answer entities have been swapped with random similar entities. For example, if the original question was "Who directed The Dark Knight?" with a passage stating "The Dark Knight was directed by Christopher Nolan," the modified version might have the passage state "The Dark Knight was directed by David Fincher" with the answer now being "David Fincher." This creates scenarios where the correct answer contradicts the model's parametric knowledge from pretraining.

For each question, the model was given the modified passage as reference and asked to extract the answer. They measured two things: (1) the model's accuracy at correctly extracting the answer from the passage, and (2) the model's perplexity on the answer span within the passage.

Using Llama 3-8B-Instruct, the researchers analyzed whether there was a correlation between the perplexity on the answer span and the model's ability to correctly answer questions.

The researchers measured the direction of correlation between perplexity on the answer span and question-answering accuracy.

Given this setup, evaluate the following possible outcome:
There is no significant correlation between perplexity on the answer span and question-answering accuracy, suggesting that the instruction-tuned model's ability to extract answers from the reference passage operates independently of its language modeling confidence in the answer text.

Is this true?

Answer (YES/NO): NO